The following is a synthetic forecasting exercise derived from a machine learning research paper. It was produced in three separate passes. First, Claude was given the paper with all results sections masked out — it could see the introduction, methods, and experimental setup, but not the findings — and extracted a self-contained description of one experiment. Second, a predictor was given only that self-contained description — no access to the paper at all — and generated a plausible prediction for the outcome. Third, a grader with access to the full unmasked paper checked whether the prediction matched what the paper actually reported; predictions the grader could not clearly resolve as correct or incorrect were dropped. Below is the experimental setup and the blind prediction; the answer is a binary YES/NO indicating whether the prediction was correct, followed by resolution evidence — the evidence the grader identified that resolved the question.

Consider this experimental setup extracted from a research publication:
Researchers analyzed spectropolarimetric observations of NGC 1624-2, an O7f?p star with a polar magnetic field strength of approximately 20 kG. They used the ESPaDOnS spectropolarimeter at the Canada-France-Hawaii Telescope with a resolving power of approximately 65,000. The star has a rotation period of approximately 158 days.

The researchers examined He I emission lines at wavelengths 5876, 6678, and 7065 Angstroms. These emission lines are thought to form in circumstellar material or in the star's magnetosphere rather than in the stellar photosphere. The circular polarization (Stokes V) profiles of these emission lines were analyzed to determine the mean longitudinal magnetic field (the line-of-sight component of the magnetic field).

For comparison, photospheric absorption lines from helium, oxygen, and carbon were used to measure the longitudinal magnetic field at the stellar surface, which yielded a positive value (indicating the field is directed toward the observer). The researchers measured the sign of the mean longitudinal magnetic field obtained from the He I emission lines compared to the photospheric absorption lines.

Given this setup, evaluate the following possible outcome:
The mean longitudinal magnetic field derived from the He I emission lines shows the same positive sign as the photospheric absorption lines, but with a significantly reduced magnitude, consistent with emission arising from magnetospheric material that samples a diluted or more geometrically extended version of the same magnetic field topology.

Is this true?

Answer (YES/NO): NO